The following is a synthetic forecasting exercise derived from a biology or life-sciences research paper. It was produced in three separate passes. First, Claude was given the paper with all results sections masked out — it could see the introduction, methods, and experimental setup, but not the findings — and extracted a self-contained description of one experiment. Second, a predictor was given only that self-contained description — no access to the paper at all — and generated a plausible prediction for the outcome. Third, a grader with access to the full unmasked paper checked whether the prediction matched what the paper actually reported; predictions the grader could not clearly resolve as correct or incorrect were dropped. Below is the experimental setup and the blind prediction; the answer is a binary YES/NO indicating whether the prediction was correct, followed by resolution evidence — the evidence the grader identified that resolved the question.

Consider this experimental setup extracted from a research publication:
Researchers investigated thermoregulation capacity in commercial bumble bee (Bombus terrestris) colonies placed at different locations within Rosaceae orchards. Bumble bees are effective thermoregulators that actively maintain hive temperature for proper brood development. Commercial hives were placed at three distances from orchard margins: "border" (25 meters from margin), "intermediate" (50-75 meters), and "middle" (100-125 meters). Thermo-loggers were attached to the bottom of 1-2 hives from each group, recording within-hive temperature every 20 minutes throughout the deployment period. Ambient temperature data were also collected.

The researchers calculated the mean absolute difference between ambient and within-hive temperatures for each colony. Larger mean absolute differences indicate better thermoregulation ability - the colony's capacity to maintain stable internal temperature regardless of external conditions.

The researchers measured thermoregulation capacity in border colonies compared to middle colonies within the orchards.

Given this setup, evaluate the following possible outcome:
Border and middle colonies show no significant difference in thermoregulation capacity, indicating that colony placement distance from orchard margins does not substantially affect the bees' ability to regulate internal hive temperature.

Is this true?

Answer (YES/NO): NO